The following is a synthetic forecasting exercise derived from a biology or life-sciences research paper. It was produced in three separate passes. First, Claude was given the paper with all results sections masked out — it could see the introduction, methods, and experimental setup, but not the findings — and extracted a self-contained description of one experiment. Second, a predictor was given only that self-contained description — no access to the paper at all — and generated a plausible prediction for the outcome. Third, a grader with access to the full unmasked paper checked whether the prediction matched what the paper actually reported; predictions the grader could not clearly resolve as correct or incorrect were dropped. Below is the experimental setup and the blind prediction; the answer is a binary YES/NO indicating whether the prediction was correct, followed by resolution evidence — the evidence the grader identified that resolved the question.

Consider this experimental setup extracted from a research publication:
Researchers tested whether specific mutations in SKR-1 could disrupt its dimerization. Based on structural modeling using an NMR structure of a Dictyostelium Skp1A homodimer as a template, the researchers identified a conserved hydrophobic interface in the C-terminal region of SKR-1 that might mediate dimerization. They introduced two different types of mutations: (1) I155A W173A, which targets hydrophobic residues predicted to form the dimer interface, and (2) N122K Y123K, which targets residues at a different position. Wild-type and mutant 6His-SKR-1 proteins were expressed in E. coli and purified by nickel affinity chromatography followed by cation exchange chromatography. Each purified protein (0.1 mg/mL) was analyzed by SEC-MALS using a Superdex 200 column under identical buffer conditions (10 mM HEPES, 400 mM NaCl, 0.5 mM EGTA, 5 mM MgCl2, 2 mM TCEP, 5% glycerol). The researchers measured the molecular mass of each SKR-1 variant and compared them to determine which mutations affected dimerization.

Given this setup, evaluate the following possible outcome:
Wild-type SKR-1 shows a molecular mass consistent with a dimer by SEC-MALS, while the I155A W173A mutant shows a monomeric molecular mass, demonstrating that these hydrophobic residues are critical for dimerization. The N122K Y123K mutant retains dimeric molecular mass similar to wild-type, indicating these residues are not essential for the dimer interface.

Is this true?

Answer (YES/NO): NO